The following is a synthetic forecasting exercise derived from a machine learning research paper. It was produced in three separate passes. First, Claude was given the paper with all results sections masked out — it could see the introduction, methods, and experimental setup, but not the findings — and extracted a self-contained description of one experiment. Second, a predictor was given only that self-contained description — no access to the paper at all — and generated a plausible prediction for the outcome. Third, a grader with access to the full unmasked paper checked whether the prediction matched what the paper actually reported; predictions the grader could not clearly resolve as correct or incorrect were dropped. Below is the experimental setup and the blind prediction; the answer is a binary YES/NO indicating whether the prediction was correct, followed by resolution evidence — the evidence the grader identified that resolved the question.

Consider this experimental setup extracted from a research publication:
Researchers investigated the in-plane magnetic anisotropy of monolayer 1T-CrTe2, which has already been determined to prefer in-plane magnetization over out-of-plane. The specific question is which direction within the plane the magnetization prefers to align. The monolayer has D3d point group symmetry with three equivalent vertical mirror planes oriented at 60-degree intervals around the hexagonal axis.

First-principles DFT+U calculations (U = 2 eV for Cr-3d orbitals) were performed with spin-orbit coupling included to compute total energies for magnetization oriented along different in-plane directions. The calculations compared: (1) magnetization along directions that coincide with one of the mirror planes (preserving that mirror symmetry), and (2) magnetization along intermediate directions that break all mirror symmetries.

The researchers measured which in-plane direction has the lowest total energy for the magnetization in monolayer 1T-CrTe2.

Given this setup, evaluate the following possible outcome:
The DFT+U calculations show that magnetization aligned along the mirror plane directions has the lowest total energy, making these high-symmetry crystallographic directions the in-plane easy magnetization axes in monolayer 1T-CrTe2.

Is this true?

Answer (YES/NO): NO